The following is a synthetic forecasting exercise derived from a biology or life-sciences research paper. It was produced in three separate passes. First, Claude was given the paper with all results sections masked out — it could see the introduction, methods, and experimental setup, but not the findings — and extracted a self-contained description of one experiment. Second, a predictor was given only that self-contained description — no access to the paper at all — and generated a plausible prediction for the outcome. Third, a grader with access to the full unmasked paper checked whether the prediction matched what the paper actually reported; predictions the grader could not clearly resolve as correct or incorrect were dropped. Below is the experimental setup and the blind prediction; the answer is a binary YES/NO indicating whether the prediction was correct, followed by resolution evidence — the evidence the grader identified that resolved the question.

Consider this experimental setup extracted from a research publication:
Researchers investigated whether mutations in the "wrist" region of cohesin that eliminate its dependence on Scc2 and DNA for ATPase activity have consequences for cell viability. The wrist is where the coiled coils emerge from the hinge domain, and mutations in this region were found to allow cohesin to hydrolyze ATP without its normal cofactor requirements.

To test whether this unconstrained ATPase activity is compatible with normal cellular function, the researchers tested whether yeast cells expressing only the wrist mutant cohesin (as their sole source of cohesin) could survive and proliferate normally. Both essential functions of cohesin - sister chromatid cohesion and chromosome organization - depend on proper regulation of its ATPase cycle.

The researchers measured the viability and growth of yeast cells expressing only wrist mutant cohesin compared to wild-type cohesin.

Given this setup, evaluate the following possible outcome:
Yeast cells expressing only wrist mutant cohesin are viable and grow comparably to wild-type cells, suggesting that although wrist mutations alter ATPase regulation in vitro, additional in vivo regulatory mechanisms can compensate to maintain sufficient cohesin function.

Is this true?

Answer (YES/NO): NO